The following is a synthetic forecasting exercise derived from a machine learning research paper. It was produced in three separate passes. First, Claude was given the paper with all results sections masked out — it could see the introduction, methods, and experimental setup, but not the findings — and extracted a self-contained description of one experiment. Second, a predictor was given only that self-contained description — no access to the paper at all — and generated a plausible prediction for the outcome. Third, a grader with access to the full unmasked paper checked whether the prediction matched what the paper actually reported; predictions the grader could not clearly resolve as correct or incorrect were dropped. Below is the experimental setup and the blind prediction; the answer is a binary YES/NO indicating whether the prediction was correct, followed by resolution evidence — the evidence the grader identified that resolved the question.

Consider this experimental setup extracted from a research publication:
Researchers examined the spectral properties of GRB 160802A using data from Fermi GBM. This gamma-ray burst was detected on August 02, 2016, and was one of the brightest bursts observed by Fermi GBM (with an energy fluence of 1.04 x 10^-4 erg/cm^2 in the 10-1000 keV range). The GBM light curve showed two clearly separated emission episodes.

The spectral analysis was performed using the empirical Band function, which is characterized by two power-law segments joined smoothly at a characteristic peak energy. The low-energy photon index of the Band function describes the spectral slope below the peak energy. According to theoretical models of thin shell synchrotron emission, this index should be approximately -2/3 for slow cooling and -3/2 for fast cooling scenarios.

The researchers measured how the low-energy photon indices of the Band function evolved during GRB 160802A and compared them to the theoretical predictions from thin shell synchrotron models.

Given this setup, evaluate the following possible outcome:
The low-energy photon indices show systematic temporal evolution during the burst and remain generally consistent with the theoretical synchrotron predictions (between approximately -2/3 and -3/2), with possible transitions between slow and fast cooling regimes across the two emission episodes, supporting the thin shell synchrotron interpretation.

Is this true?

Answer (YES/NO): NO